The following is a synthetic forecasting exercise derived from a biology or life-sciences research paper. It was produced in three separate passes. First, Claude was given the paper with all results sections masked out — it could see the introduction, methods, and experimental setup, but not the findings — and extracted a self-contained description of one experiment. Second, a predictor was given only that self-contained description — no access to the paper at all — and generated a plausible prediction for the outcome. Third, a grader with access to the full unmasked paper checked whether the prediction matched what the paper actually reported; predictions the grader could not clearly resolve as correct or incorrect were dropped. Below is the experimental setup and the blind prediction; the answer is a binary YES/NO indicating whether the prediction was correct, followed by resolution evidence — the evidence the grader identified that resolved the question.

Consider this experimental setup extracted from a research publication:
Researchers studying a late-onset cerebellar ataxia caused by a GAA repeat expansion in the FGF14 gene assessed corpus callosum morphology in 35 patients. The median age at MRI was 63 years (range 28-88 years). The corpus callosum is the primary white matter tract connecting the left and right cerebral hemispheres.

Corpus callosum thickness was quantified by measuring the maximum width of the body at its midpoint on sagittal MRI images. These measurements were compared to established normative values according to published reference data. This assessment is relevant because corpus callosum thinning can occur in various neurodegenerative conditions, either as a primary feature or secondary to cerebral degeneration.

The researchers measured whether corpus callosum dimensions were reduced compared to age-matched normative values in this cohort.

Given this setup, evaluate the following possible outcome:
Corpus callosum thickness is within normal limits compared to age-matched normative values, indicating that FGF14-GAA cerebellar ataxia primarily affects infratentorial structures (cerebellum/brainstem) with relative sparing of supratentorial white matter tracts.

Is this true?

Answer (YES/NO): NO